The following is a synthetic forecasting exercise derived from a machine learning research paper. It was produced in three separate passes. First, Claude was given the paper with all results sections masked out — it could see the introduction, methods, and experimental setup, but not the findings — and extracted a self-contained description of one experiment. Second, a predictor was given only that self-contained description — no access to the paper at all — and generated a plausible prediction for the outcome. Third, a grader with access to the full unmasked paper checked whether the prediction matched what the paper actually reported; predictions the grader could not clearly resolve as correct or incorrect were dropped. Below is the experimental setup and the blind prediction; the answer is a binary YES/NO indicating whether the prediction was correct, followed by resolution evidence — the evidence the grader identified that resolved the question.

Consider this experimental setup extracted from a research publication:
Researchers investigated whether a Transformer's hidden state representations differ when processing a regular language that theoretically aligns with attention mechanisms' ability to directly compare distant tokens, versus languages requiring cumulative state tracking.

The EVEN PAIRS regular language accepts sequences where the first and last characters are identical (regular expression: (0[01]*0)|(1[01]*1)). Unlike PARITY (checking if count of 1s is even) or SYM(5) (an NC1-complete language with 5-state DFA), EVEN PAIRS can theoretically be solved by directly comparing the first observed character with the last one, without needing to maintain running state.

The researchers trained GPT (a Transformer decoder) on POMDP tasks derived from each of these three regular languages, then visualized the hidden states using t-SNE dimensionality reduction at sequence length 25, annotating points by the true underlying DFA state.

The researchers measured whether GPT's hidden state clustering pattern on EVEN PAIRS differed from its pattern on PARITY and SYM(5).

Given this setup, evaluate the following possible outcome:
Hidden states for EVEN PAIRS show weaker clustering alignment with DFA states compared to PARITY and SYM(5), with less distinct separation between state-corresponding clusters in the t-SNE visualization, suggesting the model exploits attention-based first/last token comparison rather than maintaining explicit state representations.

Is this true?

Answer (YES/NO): NO